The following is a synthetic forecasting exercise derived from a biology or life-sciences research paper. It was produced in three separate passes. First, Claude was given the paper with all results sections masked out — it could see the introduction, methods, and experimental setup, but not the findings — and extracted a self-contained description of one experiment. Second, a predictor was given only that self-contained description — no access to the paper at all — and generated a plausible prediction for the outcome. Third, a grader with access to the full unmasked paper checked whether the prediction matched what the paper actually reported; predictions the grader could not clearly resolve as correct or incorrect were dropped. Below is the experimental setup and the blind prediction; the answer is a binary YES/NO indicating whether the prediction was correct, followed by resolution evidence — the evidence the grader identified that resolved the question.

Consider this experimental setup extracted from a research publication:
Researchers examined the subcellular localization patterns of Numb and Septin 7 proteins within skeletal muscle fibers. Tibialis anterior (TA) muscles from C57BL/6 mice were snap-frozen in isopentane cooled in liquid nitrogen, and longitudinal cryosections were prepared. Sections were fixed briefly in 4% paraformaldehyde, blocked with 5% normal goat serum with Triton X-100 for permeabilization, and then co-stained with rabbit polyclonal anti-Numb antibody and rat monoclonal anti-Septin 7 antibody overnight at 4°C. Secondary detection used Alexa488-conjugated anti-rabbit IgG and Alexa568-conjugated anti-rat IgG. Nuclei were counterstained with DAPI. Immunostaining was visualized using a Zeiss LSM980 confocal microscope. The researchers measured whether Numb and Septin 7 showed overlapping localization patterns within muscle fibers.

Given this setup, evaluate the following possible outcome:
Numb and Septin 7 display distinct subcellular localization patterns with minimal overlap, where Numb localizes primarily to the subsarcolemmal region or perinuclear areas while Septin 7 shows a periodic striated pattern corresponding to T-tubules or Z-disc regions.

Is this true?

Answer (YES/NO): NO